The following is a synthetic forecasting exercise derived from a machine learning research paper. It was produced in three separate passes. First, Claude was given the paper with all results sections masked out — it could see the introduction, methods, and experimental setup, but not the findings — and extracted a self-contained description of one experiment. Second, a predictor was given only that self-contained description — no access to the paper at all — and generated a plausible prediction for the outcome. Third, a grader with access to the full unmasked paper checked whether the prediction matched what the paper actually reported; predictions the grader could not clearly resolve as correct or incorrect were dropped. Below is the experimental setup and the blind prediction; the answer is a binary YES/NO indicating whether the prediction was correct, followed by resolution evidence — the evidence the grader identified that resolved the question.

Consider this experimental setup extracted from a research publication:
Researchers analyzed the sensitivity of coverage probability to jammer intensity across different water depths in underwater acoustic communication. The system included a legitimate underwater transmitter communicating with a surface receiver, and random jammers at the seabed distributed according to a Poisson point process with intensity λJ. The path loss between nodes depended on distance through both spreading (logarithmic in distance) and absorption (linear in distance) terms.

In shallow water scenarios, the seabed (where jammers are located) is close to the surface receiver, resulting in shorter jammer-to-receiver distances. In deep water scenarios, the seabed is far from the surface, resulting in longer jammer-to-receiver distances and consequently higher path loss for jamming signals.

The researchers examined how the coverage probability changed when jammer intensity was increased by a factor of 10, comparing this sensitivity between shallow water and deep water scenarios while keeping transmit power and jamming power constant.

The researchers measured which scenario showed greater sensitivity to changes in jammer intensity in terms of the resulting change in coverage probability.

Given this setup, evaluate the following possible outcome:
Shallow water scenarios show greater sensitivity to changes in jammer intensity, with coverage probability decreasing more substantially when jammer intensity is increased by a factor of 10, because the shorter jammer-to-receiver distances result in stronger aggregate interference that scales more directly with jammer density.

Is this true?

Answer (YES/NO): NO